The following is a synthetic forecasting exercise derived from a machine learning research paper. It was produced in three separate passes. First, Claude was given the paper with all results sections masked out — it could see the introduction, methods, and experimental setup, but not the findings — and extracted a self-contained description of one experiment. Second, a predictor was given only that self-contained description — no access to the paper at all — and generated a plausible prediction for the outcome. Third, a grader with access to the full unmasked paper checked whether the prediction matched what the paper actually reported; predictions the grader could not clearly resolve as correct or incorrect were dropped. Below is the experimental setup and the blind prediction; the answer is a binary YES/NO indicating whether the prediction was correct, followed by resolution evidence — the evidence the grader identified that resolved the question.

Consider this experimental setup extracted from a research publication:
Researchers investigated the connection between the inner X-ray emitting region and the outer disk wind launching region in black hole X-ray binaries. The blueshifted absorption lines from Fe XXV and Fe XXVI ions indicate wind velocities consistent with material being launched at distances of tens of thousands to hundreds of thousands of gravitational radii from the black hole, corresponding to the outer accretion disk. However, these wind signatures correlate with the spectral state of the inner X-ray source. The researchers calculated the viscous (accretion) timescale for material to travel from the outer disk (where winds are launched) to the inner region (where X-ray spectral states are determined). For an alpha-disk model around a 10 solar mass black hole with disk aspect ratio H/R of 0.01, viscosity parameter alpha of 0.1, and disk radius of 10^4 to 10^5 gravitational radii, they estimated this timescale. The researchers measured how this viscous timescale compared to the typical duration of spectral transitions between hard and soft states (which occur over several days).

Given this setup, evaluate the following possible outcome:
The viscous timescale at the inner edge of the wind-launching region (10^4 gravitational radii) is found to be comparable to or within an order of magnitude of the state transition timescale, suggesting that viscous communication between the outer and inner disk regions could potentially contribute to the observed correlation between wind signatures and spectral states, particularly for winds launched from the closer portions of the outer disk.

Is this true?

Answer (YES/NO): NO